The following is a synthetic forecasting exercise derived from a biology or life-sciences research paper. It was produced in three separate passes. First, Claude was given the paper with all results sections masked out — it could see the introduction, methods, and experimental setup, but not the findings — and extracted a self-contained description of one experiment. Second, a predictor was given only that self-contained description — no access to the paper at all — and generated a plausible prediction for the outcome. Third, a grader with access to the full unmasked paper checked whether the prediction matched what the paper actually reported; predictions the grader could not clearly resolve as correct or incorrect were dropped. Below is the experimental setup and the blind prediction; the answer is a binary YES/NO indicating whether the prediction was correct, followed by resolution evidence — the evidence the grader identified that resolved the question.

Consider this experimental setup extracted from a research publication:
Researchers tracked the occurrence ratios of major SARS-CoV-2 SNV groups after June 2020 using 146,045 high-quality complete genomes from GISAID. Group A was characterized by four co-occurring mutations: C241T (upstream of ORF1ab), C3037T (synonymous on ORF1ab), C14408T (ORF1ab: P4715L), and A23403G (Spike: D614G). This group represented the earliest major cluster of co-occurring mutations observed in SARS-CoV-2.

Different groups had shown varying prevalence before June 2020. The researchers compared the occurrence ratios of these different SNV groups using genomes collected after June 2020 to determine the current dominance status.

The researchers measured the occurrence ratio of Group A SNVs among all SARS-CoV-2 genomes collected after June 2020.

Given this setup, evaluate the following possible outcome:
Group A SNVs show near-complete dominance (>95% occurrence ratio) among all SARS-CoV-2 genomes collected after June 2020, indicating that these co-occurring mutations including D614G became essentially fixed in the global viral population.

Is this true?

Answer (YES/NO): YES